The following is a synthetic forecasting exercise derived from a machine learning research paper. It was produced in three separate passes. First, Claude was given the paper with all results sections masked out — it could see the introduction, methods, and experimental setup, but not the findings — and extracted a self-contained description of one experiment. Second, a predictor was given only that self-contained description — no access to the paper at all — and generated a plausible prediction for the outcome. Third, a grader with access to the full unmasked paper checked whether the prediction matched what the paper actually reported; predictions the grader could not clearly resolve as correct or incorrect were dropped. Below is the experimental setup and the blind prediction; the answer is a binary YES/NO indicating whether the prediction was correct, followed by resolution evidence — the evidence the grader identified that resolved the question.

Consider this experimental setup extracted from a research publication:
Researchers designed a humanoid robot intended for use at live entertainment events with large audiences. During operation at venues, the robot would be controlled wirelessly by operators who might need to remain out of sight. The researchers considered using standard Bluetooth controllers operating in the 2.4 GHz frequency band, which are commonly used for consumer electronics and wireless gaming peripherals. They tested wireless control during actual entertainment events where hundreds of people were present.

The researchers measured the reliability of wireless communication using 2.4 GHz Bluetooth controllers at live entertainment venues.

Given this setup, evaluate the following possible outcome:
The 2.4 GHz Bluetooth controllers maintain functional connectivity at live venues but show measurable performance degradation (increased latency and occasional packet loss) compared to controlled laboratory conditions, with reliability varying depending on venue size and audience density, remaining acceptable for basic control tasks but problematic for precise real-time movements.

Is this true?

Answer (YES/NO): NO